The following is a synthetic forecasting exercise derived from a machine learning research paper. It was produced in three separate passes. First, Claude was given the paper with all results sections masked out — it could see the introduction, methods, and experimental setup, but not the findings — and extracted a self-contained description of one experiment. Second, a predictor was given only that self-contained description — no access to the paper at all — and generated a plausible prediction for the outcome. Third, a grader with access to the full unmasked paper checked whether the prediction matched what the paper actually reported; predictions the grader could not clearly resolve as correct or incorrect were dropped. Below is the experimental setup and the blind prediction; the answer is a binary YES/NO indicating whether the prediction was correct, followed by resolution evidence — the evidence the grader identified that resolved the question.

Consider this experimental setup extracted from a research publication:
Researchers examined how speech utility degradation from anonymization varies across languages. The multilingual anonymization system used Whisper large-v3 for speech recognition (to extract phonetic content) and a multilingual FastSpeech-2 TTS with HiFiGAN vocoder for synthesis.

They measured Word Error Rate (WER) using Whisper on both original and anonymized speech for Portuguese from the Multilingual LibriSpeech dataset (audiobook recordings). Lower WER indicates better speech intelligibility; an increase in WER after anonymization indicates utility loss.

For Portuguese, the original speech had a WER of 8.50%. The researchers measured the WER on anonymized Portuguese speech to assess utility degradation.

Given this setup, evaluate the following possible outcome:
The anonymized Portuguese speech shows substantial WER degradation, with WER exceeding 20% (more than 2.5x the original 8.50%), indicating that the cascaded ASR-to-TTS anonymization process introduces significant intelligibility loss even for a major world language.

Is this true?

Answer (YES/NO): YES